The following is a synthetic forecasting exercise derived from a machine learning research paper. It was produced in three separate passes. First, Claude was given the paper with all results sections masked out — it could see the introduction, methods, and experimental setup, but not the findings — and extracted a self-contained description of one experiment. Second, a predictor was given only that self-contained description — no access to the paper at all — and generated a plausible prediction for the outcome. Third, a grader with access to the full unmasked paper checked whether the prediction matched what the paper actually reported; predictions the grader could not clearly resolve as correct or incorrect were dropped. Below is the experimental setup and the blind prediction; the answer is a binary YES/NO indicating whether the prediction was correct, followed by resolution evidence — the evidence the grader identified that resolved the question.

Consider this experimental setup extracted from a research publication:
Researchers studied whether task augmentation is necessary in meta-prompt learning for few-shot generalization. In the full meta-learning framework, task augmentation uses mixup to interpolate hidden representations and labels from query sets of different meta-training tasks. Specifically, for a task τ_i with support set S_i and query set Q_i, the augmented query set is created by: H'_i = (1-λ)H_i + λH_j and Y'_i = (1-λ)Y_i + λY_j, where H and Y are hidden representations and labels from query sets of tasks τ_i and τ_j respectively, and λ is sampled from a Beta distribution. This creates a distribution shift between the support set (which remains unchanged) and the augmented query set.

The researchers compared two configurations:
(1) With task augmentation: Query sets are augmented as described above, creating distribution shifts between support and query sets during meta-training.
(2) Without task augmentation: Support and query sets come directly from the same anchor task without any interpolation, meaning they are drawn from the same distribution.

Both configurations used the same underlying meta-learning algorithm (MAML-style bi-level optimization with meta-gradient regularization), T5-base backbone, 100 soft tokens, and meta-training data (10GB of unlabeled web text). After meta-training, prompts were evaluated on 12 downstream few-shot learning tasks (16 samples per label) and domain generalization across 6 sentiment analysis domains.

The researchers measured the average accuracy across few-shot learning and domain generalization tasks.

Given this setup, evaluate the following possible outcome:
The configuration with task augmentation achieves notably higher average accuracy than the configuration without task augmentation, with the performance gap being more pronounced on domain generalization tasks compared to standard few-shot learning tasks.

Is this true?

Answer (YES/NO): NO